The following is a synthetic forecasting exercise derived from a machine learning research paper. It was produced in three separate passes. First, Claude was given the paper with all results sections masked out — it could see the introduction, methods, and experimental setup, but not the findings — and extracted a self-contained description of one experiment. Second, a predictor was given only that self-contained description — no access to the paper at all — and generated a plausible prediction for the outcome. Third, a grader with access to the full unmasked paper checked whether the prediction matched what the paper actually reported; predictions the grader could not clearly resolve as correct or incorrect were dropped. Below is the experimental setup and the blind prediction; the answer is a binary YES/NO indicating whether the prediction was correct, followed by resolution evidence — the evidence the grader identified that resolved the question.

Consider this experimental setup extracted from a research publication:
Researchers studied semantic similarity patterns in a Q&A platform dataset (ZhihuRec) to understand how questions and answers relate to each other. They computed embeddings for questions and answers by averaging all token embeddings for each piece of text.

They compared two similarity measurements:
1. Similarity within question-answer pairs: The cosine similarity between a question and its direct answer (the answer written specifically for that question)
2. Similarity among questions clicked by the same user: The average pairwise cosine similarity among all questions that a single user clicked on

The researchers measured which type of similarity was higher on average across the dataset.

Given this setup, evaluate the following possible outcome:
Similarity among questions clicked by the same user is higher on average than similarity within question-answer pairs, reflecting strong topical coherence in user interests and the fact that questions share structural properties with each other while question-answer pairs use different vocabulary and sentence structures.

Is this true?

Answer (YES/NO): YES